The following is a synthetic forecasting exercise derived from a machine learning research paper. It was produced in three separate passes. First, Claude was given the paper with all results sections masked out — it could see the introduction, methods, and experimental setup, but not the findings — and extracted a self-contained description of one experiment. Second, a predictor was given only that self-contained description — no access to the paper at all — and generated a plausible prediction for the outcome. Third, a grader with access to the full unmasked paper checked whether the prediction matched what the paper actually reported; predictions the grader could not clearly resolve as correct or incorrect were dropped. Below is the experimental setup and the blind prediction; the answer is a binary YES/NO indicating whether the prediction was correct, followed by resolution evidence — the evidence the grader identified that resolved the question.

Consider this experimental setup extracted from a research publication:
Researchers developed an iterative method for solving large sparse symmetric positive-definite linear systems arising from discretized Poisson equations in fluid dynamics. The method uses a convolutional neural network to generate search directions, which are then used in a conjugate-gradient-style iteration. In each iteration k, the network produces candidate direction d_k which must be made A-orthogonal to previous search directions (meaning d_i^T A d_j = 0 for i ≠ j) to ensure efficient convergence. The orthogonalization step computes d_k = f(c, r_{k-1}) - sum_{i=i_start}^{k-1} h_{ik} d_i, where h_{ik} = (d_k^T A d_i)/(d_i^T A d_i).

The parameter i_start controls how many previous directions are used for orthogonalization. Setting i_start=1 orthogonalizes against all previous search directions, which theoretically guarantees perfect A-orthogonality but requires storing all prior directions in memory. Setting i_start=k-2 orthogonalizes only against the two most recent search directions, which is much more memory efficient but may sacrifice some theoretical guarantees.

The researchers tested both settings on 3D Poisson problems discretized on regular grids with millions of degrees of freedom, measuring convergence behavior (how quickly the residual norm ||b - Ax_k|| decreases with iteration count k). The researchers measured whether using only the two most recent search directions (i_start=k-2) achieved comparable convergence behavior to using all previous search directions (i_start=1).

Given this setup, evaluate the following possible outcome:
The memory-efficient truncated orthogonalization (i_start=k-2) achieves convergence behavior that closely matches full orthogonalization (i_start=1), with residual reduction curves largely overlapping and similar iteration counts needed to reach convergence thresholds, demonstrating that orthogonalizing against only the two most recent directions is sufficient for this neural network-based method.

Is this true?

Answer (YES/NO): YES